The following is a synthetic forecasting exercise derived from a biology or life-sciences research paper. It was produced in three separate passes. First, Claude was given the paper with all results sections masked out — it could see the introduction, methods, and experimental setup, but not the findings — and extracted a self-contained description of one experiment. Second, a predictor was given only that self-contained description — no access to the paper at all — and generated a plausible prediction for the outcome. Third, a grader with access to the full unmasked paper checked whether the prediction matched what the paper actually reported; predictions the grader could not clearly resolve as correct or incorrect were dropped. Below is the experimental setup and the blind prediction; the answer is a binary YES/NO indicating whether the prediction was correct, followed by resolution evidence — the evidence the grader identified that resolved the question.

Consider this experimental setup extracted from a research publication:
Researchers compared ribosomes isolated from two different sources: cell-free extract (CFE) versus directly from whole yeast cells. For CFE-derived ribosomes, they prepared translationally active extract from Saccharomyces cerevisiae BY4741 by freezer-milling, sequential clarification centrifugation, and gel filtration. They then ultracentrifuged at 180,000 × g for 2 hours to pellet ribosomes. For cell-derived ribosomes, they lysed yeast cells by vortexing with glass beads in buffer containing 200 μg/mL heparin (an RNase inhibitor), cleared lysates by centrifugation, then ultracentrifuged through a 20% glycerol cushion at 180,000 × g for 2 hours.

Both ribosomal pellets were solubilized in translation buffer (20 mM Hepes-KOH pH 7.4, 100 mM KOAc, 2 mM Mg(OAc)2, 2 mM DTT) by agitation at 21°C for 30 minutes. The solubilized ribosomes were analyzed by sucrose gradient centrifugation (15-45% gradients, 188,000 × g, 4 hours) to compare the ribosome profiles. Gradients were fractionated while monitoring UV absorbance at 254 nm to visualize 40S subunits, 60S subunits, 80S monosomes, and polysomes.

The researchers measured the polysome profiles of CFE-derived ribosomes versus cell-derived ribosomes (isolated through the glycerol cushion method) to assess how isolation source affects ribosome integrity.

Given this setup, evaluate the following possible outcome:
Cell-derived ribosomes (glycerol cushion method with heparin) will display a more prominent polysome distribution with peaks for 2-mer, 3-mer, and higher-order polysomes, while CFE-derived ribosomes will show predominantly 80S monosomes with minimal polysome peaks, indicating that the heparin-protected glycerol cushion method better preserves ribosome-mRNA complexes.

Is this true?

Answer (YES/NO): NO